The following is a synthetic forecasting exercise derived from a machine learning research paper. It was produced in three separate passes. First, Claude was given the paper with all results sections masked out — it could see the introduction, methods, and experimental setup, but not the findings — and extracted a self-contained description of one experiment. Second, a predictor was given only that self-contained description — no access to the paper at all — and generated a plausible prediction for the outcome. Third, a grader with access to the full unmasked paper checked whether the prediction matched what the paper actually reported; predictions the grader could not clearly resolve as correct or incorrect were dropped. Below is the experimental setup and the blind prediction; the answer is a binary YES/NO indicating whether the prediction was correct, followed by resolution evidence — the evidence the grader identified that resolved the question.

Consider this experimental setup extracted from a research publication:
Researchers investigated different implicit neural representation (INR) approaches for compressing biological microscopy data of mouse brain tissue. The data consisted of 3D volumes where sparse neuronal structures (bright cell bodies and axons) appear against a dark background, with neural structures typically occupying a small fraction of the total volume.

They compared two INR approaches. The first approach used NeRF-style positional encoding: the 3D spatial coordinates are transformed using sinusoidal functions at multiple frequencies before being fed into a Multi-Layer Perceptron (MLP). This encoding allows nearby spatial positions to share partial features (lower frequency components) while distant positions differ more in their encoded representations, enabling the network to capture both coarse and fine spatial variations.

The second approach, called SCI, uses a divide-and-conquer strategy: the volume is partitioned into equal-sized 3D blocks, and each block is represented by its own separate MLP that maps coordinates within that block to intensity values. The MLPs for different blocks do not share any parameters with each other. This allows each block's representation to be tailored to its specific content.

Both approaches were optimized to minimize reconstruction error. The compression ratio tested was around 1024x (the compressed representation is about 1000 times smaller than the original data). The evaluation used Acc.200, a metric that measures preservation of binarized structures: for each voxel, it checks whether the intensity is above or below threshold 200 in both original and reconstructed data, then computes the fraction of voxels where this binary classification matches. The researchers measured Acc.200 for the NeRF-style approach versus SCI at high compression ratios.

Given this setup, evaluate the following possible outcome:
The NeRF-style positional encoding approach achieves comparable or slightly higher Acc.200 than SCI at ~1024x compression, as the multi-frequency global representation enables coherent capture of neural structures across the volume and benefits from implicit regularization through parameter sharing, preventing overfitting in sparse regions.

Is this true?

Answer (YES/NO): NO